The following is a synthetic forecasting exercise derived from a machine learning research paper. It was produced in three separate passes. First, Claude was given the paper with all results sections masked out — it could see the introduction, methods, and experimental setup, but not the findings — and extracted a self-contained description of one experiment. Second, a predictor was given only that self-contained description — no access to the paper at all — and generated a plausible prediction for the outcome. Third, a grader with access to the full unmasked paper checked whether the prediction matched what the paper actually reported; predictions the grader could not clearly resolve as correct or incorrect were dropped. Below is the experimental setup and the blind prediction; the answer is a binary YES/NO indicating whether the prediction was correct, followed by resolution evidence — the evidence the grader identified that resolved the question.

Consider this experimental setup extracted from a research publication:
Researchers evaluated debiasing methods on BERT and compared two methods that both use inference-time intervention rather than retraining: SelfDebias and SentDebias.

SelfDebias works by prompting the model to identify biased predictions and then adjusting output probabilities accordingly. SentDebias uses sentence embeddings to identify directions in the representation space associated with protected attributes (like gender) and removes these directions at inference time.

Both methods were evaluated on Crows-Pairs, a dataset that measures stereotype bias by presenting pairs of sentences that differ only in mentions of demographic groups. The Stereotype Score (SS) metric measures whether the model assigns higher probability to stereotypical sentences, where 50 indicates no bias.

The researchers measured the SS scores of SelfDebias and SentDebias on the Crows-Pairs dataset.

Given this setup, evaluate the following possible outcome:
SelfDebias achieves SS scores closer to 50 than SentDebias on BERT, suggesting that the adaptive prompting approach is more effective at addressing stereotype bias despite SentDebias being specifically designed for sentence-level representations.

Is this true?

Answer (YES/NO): NO